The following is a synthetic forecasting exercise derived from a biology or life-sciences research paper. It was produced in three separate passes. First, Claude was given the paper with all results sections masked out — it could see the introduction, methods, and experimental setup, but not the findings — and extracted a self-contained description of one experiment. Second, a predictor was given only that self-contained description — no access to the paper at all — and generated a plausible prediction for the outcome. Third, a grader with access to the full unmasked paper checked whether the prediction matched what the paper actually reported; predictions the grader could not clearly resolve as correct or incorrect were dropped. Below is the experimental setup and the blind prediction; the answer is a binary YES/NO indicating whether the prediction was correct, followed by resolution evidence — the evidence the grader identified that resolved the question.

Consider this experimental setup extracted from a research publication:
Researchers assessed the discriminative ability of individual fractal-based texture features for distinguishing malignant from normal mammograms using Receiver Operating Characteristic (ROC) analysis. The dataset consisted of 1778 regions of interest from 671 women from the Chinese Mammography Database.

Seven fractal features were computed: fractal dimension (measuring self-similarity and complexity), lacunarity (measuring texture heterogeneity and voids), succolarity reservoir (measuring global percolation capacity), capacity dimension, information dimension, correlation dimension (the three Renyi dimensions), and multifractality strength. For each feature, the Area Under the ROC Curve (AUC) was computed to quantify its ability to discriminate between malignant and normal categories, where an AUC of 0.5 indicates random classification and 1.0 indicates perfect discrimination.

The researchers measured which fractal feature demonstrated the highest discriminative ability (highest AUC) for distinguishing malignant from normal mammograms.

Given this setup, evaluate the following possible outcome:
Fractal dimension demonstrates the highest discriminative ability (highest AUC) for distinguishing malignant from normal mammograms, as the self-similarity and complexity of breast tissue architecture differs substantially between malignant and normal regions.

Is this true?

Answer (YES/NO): YES